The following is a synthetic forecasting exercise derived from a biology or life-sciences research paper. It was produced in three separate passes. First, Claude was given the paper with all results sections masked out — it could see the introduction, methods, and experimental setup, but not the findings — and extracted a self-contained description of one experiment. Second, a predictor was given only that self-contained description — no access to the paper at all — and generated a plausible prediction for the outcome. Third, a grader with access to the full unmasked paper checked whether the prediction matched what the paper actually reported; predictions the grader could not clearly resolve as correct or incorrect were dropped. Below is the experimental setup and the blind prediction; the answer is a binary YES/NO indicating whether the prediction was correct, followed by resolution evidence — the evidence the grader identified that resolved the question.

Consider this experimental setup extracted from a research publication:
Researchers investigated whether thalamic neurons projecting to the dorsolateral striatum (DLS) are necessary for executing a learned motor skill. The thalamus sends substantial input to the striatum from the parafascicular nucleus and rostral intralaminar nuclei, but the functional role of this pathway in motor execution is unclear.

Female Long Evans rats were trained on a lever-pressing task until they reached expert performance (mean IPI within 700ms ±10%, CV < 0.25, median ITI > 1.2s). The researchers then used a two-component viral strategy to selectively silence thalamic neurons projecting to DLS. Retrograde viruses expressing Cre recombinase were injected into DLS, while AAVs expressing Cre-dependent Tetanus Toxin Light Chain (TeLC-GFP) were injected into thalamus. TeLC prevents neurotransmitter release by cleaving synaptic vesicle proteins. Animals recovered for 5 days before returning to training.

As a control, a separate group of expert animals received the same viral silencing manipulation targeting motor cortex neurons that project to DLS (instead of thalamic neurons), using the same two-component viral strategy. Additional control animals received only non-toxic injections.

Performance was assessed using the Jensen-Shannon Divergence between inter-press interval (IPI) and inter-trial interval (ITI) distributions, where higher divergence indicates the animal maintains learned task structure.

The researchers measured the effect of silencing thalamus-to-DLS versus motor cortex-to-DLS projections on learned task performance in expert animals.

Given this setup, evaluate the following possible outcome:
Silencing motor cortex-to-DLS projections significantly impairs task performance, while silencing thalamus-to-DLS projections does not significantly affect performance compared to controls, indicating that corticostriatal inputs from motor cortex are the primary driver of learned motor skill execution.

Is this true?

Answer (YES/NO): NO